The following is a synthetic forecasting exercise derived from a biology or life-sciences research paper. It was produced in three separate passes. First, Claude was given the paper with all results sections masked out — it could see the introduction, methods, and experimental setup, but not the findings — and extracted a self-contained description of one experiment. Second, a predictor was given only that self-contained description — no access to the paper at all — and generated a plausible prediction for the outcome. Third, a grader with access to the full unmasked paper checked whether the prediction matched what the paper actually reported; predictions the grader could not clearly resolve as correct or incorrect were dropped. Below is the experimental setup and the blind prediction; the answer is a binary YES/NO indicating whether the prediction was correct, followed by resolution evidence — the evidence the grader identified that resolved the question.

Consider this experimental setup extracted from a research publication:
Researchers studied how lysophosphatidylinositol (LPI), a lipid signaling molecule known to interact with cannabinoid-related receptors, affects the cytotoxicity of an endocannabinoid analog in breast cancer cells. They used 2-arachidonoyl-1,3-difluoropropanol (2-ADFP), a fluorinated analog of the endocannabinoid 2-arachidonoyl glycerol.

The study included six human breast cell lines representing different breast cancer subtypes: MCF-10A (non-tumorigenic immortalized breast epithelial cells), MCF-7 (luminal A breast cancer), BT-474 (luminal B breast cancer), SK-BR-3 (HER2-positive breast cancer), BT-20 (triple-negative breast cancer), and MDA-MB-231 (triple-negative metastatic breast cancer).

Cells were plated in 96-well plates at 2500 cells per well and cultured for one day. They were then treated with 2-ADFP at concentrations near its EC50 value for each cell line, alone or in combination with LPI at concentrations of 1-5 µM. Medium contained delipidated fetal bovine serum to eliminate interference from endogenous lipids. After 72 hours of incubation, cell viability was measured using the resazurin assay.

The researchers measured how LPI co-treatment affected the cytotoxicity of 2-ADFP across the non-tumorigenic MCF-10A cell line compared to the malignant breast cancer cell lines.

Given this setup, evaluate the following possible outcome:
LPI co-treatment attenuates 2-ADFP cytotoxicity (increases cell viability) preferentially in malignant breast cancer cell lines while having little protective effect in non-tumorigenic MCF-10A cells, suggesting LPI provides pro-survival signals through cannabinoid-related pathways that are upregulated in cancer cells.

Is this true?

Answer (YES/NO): NO